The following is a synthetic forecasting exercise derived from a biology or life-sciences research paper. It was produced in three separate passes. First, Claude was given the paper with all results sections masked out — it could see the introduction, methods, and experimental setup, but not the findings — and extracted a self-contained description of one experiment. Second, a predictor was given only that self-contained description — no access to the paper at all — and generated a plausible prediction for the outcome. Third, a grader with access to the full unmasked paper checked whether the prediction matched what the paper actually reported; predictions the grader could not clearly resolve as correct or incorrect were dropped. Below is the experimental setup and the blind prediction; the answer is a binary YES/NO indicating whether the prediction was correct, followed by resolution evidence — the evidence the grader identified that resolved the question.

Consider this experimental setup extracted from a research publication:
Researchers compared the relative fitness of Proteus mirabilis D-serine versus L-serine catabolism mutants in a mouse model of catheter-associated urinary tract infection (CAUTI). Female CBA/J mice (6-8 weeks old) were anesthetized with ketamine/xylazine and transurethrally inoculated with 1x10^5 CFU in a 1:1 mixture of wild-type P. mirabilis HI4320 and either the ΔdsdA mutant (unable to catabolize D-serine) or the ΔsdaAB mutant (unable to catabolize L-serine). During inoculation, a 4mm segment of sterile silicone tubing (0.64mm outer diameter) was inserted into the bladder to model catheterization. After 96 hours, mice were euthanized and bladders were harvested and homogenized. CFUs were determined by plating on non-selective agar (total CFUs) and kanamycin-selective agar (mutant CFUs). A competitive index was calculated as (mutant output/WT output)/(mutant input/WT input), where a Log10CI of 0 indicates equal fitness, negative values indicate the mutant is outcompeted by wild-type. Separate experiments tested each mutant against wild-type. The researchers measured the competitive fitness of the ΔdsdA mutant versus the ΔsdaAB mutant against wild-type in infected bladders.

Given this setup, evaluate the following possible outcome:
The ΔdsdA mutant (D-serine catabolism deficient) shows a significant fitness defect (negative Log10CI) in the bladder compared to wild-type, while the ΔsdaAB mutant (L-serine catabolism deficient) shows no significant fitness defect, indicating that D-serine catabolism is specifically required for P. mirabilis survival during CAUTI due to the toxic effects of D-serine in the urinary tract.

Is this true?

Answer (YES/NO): NO